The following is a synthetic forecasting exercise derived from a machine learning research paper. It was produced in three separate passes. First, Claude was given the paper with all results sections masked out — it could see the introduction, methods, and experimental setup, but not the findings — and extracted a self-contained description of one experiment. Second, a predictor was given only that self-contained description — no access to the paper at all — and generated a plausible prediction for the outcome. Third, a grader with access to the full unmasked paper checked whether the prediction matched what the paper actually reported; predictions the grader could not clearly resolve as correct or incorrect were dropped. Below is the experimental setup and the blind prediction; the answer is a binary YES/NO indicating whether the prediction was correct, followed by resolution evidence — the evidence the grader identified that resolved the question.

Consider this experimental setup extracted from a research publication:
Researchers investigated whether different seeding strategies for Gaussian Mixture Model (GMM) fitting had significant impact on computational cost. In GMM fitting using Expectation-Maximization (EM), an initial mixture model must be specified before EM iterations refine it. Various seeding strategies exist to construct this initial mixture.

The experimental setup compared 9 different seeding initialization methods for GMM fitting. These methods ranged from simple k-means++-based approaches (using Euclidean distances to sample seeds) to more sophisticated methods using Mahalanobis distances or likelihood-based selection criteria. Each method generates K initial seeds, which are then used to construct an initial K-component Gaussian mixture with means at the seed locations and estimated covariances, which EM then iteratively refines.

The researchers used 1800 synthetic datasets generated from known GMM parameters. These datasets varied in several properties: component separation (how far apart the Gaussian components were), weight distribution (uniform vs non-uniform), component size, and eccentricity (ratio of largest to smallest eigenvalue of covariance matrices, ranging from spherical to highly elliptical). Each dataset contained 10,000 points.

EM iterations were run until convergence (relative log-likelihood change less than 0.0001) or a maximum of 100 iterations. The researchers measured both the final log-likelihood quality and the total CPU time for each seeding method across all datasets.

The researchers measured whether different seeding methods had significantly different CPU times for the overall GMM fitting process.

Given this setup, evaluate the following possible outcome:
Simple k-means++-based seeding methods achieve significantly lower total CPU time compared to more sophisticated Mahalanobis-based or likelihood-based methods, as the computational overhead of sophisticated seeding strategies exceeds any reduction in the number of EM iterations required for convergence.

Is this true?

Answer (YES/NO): NO